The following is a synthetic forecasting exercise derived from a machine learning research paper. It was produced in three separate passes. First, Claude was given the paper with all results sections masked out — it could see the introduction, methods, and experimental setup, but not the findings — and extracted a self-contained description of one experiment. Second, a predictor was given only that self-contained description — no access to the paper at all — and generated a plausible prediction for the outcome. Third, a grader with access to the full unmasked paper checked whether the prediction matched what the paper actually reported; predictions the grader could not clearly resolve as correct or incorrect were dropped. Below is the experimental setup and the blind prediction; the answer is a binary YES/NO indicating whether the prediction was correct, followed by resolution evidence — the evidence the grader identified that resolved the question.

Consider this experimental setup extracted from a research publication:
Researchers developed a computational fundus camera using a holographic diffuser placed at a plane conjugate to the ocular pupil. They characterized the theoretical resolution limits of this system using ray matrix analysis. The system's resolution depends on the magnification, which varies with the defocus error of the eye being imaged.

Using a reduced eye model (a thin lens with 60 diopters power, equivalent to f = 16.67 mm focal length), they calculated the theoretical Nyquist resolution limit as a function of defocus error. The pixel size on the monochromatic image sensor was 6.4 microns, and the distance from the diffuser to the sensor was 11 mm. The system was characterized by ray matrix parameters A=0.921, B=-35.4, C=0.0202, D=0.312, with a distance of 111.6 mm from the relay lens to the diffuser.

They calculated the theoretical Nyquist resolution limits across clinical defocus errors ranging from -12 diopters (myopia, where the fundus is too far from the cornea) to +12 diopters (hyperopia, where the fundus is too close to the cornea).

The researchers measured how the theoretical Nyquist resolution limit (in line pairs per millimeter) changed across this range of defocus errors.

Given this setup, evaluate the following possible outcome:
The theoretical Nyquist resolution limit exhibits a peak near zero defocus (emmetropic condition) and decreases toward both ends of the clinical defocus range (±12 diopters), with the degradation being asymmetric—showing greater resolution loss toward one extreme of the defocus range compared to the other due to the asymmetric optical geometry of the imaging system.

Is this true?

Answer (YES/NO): NO